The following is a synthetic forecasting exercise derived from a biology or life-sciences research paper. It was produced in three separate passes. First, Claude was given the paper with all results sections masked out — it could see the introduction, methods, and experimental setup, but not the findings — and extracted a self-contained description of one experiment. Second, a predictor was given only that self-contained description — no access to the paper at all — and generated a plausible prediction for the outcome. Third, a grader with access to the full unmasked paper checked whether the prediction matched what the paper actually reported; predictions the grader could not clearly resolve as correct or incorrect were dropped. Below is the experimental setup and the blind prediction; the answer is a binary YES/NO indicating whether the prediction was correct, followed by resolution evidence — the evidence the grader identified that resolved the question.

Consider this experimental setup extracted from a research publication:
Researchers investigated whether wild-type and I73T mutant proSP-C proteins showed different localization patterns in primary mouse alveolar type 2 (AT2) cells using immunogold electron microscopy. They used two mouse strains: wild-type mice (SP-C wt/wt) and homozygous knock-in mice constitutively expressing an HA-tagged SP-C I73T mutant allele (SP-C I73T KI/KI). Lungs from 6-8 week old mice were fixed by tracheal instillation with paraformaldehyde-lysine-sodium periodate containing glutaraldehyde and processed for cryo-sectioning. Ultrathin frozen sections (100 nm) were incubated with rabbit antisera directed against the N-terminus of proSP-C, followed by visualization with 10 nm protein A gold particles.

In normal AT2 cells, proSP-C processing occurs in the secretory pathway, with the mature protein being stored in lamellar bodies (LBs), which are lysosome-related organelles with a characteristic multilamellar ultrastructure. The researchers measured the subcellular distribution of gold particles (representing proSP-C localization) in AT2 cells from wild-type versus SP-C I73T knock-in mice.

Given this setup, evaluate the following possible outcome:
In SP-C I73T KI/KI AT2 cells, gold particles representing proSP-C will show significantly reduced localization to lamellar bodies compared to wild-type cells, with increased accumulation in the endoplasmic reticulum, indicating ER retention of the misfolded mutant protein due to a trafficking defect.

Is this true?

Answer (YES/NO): NO